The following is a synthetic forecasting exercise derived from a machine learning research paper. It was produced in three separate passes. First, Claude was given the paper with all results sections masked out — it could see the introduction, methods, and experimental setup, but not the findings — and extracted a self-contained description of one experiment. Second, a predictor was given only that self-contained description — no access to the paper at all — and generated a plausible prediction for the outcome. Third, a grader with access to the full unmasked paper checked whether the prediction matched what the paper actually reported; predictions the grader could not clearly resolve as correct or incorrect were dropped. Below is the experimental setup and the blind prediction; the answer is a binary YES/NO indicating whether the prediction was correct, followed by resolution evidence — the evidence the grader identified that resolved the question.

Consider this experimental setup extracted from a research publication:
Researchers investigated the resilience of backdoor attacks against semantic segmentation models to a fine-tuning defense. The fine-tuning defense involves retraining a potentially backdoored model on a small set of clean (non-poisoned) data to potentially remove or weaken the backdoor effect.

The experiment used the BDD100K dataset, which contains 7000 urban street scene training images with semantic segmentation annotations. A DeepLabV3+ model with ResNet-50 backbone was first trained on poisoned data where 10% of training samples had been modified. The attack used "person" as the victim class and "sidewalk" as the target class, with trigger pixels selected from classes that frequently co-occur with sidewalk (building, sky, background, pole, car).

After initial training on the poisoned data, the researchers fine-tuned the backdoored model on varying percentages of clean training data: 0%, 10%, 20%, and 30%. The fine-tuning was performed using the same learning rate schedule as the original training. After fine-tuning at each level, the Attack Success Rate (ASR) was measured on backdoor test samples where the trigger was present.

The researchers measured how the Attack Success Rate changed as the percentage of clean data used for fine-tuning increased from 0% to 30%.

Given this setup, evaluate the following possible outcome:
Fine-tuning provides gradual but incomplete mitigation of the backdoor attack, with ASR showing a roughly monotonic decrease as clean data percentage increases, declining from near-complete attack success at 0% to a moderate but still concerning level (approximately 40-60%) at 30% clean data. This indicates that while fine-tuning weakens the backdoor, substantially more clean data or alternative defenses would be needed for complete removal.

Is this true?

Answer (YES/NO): NO